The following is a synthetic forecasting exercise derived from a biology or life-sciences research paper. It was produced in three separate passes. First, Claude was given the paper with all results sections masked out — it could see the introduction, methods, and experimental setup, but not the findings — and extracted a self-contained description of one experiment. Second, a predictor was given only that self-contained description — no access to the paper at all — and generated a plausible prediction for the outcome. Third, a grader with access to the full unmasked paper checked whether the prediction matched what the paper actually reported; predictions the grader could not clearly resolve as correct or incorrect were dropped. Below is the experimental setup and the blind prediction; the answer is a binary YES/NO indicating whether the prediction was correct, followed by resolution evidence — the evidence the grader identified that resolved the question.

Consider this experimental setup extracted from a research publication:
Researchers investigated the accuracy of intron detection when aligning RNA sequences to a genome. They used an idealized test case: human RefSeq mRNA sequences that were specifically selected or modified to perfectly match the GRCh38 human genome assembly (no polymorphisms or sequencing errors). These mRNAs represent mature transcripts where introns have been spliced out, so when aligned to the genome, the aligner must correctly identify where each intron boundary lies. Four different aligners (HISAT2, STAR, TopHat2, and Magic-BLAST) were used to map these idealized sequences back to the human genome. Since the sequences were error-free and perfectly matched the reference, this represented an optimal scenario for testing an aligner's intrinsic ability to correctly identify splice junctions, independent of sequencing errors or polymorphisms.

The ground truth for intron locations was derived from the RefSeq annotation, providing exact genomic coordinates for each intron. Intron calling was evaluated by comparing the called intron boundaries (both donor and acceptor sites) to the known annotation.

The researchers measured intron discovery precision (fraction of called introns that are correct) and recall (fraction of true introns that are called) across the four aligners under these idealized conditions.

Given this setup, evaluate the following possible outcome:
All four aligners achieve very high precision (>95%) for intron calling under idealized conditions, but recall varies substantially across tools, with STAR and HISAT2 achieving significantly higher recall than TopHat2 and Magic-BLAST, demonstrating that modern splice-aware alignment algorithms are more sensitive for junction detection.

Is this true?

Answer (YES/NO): NO